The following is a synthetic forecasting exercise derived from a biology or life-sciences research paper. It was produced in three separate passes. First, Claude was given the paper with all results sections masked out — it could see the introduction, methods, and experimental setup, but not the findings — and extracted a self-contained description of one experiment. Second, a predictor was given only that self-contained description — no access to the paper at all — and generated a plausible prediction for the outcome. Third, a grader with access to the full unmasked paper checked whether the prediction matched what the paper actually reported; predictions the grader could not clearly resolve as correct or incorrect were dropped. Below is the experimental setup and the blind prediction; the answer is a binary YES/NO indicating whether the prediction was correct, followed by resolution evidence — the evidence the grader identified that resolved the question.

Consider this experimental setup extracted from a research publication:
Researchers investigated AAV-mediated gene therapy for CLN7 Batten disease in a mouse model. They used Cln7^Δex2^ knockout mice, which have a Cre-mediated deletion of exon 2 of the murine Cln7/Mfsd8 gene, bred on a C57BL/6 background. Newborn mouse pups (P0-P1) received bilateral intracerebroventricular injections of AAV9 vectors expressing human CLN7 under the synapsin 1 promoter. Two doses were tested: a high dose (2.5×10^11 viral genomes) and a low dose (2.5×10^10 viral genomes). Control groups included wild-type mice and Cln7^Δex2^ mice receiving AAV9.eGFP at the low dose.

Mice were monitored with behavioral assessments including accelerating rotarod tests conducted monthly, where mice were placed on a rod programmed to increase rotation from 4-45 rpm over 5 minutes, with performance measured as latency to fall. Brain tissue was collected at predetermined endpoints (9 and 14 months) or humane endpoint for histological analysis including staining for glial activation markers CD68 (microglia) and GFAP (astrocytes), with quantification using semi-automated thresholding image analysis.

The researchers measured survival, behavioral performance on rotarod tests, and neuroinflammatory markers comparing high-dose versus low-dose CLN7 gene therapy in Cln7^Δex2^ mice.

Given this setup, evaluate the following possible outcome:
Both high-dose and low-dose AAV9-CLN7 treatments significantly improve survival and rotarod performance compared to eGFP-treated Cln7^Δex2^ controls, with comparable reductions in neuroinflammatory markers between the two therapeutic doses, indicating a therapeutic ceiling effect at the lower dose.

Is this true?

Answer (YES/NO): NO